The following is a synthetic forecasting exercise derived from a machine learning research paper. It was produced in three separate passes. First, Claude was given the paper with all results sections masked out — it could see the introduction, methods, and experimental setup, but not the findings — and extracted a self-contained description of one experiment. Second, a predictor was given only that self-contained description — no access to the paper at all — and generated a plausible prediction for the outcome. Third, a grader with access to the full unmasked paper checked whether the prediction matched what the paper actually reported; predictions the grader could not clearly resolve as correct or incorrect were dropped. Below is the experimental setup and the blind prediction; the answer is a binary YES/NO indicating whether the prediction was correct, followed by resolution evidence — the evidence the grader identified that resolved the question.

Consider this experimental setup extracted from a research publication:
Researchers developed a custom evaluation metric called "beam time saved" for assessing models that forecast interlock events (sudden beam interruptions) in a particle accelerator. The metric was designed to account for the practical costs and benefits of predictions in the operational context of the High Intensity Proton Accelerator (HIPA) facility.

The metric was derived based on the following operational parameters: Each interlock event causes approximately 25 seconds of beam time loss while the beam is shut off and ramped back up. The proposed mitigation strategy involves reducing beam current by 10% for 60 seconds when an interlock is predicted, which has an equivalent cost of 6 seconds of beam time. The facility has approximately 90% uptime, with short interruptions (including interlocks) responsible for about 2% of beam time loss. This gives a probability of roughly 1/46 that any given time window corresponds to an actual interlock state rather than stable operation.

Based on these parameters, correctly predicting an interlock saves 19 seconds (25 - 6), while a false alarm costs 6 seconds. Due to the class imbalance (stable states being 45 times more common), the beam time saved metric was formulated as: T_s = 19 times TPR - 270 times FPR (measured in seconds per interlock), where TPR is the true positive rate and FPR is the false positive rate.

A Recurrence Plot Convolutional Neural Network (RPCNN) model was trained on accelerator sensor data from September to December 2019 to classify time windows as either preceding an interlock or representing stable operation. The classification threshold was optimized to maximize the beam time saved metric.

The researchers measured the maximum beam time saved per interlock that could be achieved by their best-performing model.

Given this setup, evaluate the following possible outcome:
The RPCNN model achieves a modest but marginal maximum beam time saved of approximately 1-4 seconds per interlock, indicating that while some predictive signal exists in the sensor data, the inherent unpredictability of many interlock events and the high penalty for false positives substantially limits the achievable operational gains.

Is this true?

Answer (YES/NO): NO